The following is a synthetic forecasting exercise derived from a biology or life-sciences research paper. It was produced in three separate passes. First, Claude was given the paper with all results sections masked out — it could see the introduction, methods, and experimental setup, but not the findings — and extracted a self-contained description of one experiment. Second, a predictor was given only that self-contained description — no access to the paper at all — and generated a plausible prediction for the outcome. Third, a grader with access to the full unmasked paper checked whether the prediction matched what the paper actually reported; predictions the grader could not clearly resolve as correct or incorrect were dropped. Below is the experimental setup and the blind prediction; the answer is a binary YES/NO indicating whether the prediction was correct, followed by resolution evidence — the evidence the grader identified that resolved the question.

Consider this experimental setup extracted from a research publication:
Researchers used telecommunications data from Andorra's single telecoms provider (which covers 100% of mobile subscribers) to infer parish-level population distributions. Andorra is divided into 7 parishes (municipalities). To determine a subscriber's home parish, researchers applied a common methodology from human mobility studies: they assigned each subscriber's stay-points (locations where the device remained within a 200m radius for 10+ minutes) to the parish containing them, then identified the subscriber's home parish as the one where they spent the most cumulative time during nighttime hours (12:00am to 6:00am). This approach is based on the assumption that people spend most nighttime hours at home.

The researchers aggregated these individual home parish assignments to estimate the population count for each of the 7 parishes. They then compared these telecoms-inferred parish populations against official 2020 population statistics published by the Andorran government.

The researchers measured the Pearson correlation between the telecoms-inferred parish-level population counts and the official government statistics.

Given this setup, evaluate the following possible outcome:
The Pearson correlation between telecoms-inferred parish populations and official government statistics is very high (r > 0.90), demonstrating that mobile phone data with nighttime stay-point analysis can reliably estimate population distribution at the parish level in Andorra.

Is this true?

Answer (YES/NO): YES